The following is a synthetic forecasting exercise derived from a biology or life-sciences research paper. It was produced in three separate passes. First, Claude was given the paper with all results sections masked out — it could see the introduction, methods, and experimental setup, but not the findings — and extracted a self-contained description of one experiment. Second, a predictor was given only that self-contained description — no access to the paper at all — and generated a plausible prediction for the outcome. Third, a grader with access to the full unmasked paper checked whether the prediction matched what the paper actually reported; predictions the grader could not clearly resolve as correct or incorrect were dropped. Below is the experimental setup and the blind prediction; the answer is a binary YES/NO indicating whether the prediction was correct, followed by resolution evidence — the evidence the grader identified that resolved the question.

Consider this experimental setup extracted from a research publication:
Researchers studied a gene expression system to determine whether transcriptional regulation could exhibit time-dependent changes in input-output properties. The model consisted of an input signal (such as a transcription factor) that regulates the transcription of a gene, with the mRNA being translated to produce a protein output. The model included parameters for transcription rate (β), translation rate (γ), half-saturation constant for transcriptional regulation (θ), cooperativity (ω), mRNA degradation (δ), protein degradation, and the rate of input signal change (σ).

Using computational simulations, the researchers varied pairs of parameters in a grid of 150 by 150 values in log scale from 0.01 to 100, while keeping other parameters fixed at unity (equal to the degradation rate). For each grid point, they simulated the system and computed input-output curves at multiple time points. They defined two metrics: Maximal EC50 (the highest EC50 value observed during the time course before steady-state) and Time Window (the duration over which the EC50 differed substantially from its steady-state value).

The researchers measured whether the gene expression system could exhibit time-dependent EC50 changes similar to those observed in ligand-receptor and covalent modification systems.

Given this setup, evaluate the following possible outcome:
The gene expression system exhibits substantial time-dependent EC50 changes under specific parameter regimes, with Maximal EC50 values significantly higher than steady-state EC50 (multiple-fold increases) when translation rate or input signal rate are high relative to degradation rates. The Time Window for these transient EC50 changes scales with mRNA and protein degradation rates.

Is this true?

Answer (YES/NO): NO